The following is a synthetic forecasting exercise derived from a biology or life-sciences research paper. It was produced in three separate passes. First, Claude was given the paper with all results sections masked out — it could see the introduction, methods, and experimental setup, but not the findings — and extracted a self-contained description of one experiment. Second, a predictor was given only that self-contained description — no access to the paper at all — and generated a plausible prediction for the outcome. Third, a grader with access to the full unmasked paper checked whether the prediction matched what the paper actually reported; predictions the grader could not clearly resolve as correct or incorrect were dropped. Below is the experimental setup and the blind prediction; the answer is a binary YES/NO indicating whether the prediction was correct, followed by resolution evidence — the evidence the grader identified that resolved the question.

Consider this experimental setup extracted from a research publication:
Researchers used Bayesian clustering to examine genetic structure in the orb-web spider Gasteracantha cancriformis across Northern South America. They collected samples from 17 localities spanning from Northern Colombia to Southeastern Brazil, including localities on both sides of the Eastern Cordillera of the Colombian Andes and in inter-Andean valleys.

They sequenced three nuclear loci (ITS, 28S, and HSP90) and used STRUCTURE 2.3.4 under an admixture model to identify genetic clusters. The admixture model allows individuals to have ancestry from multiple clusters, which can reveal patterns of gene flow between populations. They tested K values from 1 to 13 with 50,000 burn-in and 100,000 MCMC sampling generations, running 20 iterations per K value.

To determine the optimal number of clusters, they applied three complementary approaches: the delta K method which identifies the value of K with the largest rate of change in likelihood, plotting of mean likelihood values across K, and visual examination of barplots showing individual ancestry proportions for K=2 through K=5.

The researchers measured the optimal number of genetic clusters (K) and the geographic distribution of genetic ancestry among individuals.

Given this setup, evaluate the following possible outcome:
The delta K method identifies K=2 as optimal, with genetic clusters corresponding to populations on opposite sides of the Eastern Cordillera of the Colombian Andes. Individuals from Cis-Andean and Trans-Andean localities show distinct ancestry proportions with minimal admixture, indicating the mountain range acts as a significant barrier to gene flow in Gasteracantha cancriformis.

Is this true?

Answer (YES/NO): NO